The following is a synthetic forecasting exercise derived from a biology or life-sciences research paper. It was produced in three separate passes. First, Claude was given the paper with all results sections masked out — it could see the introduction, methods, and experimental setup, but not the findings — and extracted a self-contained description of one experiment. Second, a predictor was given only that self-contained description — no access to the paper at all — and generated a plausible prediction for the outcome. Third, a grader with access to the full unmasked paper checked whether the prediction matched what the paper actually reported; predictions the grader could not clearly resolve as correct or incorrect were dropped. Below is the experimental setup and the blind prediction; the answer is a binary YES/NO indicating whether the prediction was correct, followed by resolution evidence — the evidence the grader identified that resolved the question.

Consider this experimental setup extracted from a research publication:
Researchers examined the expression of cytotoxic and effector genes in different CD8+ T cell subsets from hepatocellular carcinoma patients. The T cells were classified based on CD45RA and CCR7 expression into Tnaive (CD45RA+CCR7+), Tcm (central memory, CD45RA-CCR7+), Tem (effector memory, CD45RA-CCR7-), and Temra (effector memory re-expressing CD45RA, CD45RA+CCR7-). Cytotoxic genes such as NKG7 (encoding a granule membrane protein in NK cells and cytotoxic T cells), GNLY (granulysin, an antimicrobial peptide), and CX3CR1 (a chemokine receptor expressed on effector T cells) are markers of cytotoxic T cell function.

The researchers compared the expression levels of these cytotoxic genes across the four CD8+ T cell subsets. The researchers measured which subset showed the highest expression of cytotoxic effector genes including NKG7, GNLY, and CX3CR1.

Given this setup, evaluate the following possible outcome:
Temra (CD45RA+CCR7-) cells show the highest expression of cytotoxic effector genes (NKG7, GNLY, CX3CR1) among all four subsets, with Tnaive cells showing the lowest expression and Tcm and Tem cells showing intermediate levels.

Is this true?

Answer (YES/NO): NO